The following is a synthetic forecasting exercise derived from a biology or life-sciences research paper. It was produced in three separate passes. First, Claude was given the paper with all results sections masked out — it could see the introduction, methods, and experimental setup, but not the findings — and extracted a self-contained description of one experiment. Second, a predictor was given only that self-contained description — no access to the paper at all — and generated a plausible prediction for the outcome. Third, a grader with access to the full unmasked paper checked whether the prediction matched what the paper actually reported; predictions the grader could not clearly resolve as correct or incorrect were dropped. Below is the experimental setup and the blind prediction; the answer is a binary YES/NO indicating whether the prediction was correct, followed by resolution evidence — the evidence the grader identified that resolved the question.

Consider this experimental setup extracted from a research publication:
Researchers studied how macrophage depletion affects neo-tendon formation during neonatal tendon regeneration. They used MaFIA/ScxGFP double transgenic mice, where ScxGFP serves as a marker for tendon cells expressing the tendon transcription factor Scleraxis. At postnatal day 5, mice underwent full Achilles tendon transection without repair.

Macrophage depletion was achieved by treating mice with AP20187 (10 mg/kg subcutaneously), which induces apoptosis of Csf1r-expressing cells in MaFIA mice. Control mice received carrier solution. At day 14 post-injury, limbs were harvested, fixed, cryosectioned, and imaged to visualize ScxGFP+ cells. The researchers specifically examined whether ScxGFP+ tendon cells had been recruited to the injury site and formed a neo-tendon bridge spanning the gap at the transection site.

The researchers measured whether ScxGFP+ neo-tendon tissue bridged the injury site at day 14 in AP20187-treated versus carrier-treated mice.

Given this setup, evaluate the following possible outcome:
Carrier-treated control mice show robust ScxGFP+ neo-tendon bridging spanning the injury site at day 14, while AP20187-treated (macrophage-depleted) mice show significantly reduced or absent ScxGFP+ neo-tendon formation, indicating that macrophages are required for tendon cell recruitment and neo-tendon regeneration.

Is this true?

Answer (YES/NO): YES